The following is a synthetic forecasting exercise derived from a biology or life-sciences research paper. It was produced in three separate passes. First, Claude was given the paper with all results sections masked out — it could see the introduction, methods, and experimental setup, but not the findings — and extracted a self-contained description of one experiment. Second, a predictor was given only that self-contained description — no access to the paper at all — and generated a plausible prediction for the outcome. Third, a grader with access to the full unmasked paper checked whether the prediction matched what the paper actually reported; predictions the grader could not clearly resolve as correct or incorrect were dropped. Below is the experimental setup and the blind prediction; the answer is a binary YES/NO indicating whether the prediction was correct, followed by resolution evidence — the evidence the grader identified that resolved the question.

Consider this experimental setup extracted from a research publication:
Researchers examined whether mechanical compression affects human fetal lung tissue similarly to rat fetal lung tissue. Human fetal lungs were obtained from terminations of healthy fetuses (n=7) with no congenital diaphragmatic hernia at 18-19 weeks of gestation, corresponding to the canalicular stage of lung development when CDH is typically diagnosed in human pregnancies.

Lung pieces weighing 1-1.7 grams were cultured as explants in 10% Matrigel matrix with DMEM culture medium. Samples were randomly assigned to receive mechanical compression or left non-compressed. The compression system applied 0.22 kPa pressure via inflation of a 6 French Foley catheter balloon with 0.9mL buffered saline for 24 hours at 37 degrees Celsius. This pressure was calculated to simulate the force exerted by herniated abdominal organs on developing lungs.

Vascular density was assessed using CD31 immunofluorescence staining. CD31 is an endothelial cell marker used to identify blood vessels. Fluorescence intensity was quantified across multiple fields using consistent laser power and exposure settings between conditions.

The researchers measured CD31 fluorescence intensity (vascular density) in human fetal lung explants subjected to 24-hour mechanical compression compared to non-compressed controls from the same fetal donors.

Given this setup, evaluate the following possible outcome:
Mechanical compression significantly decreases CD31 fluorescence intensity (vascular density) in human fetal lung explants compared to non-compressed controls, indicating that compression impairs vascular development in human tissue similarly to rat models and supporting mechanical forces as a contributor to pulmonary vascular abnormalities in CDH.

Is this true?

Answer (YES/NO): YES